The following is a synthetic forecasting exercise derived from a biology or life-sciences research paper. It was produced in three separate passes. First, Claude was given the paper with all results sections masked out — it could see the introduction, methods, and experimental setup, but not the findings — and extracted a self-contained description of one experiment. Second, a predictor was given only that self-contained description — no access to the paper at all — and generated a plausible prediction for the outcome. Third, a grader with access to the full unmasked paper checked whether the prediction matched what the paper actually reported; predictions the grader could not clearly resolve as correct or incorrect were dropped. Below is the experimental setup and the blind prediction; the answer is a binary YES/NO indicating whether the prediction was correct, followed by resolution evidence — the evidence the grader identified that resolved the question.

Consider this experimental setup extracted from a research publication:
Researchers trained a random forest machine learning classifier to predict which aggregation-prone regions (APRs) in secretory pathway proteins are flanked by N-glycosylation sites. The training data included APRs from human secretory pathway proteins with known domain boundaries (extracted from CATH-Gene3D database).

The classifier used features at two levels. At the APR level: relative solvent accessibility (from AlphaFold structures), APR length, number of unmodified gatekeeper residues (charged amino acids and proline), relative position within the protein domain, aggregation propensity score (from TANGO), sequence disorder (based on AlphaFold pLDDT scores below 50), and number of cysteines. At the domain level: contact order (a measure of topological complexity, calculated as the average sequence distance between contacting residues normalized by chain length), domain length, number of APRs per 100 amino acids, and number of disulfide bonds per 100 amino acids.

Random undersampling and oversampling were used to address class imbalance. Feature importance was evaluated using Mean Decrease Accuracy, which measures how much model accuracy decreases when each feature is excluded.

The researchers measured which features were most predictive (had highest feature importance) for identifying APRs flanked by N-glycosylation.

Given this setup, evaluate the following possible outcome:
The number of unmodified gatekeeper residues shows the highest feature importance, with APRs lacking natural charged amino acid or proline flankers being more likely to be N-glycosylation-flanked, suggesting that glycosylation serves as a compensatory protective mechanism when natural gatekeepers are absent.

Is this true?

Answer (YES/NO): NO